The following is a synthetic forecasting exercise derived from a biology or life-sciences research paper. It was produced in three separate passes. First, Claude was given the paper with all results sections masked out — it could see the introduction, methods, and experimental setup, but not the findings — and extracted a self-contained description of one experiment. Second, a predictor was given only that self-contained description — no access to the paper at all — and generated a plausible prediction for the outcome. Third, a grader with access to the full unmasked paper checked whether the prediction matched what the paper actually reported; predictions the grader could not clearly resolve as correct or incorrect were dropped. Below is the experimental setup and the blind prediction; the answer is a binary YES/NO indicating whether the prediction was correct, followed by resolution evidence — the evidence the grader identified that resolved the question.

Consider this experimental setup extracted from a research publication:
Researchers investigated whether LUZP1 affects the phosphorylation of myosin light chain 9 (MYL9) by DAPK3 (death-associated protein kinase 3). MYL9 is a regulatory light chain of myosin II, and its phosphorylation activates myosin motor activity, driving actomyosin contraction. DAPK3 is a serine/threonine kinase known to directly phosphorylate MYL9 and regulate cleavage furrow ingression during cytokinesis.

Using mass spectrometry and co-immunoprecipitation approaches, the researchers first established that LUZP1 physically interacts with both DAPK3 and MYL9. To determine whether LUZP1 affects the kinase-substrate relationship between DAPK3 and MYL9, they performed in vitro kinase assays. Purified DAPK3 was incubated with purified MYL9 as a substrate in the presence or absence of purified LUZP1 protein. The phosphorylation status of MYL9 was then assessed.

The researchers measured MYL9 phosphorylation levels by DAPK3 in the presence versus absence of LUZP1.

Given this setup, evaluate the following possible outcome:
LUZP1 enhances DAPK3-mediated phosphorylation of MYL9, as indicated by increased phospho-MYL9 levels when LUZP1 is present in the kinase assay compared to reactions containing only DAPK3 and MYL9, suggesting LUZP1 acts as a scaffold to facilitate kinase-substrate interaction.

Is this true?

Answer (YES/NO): NO